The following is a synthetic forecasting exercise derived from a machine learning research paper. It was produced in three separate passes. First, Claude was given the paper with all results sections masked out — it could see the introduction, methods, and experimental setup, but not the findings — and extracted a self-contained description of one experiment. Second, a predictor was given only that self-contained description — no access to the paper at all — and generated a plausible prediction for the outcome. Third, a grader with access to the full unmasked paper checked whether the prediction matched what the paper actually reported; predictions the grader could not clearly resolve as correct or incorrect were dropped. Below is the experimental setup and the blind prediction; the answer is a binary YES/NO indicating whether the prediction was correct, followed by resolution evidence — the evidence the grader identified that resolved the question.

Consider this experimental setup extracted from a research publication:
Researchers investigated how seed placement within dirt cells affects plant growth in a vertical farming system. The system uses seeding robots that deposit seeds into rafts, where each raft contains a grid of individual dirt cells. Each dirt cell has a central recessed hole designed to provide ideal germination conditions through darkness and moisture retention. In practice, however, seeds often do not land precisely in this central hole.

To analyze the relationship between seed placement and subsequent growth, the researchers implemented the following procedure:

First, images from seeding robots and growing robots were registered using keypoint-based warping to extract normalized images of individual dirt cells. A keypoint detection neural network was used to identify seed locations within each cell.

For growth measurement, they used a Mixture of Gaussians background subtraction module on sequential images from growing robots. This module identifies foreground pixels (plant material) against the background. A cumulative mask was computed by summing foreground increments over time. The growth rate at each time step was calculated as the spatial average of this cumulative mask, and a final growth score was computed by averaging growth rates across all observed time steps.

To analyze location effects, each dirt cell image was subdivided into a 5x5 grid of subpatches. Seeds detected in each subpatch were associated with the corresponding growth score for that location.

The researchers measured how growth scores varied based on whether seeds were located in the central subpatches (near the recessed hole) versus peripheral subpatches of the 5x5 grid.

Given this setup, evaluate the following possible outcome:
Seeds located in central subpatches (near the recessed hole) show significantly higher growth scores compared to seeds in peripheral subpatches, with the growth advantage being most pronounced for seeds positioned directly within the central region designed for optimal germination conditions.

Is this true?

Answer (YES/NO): YES